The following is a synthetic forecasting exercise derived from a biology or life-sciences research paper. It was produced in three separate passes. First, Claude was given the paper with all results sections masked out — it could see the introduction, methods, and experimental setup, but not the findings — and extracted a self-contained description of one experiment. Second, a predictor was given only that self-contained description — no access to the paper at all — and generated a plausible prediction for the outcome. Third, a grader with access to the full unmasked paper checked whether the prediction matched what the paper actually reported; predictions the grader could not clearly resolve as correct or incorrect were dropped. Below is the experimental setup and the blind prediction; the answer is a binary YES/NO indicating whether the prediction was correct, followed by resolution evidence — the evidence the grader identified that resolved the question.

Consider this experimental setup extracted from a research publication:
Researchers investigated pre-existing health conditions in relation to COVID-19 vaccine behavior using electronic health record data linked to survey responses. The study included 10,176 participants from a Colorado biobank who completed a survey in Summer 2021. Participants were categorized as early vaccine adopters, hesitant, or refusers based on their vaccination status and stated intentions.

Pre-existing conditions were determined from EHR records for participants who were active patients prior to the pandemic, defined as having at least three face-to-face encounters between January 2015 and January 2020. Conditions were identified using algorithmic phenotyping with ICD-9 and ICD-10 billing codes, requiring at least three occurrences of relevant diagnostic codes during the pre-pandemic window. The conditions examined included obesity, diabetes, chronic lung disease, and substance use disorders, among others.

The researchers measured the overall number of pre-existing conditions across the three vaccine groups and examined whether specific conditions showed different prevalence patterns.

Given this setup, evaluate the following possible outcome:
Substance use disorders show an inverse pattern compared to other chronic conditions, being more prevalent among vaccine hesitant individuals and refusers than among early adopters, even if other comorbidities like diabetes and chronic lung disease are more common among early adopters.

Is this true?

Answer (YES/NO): NO